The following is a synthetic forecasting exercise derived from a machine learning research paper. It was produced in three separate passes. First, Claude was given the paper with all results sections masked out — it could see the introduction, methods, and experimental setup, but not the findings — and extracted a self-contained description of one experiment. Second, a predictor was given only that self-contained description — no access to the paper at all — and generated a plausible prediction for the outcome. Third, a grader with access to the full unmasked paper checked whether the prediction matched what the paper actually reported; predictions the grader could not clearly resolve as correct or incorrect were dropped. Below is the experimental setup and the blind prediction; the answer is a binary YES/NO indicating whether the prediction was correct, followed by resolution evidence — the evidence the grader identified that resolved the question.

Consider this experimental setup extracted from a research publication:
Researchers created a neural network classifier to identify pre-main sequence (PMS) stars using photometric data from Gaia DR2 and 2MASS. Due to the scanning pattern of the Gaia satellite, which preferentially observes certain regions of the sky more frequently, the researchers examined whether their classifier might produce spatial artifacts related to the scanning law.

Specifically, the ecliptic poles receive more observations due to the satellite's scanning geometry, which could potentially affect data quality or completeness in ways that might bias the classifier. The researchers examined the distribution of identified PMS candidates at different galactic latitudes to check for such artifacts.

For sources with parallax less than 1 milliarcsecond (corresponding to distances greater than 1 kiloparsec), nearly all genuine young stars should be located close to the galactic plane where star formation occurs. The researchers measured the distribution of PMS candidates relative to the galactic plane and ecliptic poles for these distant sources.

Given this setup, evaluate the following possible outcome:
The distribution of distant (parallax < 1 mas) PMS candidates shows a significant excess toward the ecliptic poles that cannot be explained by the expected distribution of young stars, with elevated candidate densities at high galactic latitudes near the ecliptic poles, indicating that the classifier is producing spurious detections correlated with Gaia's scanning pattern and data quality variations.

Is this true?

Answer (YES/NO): NO